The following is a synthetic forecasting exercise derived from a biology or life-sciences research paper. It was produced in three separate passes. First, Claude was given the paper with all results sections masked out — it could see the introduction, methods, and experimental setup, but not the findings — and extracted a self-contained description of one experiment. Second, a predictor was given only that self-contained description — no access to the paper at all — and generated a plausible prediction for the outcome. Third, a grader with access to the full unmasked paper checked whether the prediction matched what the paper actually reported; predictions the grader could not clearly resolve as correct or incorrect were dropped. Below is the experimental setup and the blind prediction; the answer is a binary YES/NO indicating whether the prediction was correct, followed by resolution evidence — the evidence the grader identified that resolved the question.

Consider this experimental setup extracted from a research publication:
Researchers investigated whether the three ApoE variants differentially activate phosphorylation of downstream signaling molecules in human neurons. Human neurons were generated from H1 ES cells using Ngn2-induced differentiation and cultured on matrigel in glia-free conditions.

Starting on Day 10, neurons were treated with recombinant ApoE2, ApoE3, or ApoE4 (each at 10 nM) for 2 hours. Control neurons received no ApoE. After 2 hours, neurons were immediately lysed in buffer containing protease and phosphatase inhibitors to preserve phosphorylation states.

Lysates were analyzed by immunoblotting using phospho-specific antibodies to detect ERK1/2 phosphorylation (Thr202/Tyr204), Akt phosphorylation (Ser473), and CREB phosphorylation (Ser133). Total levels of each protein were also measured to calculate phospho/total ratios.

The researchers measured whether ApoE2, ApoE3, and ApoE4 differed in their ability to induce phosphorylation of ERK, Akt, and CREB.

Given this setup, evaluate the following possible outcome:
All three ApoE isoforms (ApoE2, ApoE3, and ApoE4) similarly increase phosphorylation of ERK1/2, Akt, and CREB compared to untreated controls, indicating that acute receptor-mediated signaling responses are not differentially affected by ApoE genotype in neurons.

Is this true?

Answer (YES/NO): NO